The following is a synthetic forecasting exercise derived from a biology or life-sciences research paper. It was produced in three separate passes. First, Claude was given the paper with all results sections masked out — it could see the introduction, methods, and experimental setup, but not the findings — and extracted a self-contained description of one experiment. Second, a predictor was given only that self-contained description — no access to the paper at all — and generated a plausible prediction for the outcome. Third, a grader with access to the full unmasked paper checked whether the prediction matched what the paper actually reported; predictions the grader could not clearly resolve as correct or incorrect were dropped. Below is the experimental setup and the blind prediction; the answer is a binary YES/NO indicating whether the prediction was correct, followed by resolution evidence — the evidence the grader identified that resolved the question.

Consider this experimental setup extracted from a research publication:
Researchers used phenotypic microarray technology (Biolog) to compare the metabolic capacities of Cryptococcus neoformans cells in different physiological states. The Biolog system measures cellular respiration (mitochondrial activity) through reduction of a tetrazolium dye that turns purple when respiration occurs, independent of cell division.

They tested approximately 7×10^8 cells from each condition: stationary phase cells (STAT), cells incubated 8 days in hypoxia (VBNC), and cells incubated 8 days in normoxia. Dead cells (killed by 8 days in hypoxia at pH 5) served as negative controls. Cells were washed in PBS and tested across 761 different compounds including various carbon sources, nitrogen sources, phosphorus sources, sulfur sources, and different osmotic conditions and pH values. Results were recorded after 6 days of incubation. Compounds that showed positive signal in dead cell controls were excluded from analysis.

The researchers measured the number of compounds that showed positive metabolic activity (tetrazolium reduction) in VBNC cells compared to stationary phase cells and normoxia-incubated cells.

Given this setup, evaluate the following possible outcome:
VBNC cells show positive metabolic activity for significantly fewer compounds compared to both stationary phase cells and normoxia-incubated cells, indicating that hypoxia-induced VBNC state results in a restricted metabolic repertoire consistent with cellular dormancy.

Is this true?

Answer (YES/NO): YES